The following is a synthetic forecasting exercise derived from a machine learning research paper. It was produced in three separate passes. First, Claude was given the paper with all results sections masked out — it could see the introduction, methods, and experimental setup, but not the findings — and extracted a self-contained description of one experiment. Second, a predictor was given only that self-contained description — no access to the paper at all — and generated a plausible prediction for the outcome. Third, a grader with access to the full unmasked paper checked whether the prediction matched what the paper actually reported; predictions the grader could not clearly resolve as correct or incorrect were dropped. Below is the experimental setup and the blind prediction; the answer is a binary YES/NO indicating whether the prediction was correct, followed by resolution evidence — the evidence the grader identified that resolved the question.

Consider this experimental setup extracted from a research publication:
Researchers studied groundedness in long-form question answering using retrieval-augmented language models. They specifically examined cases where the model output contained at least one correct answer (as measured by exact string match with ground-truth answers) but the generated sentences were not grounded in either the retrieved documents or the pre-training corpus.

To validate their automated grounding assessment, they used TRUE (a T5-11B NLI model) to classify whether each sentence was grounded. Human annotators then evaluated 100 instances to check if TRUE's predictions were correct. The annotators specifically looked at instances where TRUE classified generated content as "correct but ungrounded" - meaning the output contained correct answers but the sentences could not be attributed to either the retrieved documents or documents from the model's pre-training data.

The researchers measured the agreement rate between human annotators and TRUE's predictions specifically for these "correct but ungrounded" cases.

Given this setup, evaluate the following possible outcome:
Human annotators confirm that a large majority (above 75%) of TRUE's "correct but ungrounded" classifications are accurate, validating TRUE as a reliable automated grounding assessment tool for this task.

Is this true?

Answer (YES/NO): YES